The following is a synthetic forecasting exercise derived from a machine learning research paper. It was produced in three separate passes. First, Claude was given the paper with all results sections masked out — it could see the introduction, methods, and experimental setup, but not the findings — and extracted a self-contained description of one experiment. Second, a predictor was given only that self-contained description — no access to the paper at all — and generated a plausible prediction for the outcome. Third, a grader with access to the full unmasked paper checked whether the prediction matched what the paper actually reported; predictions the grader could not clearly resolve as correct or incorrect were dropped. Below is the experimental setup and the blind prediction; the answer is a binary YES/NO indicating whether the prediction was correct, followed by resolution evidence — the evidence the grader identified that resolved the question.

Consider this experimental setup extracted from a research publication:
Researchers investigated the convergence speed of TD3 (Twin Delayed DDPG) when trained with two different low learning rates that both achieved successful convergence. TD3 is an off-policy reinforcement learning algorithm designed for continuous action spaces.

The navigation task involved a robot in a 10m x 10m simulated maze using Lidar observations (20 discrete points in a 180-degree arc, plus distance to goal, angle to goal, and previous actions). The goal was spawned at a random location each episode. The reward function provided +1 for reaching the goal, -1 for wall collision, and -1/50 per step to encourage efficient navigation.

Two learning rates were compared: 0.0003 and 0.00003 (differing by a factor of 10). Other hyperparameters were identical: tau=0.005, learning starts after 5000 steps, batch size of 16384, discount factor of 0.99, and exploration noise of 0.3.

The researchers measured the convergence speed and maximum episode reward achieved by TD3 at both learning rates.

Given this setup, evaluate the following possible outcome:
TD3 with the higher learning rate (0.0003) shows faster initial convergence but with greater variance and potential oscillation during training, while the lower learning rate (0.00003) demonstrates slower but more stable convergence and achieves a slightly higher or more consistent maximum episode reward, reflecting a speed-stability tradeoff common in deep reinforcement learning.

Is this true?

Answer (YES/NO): NO